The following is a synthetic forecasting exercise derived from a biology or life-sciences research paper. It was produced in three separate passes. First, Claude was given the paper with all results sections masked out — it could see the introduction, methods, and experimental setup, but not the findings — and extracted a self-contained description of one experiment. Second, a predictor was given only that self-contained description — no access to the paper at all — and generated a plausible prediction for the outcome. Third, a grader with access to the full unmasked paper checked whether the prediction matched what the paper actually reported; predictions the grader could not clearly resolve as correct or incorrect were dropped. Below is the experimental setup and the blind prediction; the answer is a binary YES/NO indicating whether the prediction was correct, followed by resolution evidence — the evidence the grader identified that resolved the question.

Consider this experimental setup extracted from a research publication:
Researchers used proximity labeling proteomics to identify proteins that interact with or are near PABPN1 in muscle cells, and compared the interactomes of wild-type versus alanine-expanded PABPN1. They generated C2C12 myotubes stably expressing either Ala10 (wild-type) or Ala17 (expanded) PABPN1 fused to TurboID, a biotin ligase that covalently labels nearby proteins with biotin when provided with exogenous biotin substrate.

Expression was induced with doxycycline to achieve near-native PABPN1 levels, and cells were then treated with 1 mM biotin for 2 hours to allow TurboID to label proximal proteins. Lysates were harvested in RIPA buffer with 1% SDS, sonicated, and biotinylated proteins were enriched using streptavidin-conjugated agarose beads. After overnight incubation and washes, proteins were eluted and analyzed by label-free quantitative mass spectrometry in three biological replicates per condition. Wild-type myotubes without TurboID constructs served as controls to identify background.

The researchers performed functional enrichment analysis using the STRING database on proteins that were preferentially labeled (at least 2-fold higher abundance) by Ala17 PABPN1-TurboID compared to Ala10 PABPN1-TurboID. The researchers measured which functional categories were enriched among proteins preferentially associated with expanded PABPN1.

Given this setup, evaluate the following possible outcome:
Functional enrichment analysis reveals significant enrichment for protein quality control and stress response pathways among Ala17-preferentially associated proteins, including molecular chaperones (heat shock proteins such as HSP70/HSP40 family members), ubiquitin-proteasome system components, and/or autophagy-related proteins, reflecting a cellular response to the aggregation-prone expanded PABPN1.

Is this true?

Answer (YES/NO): NO